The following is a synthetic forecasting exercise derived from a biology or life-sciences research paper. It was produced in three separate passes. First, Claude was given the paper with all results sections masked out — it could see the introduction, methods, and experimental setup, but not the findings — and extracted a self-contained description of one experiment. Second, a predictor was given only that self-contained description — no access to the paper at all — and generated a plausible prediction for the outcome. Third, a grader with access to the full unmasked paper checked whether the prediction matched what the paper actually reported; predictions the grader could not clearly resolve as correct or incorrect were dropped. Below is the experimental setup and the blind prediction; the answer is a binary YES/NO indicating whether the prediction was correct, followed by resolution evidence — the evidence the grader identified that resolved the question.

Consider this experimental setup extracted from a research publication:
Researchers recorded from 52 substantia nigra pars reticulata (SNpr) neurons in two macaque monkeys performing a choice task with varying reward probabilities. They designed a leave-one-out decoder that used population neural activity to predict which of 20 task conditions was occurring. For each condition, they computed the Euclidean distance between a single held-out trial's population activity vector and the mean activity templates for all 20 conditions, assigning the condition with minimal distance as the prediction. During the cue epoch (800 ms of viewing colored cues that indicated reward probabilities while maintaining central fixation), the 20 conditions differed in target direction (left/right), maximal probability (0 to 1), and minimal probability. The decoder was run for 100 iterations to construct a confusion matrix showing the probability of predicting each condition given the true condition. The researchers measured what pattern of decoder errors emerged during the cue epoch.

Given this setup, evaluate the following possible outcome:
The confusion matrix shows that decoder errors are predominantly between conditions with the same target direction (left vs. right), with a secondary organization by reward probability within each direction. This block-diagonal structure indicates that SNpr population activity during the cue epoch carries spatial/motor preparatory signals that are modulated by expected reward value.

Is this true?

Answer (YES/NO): NO